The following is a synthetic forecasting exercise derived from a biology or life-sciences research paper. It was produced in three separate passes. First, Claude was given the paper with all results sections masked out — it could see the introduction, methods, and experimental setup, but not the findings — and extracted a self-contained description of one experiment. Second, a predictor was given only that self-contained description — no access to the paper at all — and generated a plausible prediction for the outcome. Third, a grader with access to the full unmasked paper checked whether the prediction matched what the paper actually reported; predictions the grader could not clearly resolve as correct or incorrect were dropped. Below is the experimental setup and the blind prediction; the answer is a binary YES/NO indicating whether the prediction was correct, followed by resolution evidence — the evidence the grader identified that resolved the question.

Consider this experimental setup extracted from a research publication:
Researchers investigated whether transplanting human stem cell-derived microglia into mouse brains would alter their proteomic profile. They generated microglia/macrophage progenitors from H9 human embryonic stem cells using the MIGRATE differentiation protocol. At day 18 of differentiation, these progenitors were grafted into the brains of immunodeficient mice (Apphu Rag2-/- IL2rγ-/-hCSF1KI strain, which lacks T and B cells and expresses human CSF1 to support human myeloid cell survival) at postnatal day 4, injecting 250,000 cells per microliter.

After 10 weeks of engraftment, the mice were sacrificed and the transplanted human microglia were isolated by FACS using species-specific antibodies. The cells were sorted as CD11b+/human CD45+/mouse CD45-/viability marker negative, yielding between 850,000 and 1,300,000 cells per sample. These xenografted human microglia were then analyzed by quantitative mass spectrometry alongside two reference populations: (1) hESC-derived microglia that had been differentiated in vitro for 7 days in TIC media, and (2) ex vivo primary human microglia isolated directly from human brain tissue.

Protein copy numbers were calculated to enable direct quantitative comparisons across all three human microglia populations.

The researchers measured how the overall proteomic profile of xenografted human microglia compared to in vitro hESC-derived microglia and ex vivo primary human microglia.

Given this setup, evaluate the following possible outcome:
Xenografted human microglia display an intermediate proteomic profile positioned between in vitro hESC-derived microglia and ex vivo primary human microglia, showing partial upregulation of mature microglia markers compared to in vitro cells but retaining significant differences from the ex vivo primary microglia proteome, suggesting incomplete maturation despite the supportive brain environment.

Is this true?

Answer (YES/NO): NO